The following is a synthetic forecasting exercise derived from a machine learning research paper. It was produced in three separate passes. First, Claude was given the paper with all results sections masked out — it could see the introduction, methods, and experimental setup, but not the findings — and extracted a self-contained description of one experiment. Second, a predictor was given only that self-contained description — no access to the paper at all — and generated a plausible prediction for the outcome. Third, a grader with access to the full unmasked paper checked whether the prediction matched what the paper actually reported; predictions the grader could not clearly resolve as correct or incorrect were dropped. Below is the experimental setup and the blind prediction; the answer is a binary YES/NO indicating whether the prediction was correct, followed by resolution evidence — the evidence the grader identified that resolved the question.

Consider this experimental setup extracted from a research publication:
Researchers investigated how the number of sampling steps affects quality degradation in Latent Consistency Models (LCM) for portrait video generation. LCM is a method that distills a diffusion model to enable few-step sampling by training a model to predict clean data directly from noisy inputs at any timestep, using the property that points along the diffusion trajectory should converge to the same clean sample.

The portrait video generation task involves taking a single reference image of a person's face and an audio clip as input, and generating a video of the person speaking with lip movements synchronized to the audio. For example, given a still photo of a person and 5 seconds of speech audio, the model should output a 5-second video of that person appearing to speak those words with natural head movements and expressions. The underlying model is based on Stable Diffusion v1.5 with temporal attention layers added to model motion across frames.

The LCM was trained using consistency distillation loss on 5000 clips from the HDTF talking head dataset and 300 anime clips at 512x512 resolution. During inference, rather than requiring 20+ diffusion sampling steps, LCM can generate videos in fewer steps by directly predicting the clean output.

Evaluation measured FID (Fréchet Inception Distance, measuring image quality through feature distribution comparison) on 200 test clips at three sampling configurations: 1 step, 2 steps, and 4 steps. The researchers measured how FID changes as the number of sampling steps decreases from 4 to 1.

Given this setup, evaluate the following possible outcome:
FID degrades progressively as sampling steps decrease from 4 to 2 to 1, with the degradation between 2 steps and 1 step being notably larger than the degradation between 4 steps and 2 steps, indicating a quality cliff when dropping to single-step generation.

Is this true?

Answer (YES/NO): YES